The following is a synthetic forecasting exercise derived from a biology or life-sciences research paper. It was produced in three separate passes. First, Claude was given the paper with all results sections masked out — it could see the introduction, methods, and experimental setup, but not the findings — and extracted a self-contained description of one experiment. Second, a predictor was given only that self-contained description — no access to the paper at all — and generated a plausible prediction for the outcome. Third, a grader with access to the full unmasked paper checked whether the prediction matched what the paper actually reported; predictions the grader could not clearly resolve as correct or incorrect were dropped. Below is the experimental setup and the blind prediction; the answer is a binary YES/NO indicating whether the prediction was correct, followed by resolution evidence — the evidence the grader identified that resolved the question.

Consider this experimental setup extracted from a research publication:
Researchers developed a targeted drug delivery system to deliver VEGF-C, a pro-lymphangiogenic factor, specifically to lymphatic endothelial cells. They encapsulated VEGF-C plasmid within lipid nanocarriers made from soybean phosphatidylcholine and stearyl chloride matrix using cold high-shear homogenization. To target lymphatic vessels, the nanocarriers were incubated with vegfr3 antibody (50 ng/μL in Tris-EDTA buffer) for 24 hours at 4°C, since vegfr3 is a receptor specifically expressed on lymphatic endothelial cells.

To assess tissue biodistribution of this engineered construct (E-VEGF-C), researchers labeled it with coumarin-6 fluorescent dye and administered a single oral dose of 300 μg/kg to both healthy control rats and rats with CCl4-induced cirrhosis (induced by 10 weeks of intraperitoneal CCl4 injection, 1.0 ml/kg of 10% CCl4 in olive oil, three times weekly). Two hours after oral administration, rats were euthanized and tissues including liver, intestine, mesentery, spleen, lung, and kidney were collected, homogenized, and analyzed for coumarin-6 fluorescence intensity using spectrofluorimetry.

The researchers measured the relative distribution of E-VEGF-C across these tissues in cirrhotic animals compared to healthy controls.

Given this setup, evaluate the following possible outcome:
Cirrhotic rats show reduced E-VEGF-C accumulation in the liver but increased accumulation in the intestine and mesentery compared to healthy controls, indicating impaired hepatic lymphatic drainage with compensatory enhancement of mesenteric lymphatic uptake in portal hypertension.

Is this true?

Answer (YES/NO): NO